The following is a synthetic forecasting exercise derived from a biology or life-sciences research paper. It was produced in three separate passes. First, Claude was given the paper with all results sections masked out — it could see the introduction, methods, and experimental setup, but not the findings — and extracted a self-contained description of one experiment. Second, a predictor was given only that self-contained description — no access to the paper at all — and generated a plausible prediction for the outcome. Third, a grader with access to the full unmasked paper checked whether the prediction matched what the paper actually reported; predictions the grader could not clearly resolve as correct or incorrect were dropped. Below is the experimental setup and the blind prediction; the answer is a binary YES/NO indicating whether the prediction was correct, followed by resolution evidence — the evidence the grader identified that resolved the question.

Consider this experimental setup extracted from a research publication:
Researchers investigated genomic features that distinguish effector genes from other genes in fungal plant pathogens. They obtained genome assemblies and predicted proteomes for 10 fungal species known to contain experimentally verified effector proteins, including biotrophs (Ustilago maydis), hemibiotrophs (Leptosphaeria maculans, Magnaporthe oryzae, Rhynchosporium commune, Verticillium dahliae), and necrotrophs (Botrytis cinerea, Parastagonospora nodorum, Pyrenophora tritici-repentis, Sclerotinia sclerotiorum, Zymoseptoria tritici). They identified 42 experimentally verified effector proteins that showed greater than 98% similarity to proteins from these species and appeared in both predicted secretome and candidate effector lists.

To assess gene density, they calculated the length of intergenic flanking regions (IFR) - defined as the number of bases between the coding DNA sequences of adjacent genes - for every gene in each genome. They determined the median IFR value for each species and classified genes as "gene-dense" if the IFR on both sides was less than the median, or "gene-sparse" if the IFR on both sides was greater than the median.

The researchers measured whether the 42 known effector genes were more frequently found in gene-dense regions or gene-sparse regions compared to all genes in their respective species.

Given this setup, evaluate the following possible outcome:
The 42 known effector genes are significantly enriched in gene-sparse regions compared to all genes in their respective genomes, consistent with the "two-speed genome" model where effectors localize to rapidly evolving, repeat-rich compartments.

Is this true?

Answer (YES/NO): NO